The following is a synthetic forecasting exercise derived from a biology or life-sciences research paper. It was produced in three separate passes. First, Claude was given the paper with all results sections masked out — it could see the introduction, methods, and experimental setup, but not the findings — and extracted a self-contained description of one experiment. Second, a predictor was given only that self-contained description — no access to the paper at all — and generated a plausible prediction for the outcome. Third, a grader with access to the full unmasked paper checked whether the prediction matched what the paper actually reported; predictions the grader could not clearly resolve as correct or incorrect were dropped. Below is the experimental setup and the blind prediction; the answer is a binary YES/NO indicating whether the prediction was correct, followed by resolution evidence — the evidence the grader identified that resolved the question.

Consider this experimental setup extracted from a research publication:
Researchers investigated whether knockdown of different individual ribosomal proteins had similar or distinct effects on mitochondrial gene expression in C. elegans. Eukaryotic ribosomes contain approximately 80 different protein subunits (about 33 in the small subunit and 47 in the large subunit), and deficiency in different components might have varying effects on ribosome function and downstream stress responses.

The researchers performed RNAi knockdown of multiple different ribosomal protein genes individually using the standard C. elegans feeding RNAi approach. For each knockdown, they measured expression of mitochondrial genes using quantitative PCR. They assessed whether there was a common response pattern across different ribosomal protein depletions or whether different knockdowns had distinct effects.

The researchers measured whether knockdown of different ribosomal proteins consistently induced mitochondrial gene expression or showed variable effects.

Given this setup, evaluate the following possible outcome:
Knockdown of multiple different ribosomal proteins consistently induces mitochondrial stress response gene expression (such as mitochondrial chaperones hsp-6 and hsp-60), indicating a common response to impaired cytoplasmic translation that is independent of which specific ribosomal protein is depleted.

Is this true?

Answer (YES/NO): NO